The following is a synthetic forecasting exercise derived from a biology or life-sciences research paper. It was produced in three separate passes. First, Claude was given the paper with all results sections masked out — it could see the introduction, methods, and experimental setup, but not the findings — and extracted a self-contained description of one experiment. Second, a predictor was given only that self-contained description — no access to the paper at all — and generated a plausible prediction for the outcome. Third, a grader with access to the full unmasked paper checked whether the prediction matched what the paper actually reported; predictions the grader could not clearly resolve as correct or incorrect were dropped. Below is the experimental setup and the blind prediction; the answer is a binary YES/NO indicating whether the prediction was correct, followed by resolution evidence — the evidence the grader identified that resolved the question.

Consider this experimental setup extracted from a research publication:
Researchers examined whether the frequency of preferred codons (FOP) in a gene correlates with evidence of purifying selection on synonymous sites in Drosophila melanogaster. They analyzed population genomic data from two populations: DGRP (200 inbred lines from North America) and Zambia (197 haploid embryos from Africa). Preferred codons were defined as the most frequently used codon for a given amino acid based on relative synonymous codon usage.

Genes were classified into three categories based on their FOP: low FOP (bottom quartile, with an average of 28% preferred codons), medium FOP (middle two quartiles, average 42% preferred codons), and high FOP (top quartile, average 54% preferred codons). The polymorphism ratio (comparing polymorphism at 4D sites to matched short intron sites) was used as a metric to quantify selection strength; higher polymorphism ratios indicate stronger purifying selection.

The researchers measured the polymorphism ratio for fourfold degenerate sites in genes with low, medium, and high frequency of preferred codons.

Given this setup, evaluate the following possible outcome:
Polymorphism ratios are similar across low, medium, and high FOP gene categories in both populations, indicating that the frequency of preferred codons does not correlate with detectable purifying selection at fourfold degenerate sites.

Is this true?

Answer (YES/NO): NO